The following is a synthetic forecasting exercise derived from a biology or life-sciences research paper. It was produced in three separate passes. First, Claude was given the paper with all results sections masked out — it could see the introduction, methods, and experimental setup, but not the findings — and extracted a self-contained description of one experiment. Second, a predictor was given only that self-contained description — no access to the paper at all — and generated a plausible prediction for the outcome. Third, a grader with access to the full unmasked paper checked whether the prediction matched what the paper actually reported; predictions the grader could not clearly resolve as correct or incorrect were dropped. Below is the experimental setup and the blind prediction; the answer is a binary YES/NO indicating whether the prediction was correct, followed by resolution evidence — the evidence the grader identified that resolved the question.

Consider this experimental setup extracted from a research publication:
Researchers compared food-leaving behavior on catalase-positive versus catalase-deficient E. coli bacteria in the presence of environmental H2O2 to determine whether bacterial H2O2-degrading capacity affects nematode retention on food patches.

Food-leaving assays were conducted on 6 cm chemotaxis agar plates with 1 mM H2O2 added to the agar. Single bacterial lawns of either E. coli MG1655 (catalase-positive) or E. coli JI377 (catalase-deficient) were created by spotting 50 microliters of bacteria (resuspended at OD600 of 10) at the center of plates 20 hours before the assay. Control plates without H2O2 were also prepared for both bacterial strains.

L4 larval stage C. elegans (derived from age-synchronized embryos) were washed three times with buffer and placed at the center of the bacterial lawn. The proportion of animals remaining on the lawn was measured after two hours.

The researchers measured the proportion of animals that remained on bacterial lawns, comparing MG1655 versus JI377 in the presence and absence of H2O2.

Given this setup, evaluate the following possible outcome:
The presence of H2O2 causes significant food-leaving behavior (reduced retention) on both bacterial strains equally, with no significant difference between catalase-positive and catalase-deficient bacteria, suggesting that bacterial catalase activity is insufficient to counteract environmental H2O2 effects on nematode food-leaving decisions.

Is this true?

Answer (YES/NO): NO